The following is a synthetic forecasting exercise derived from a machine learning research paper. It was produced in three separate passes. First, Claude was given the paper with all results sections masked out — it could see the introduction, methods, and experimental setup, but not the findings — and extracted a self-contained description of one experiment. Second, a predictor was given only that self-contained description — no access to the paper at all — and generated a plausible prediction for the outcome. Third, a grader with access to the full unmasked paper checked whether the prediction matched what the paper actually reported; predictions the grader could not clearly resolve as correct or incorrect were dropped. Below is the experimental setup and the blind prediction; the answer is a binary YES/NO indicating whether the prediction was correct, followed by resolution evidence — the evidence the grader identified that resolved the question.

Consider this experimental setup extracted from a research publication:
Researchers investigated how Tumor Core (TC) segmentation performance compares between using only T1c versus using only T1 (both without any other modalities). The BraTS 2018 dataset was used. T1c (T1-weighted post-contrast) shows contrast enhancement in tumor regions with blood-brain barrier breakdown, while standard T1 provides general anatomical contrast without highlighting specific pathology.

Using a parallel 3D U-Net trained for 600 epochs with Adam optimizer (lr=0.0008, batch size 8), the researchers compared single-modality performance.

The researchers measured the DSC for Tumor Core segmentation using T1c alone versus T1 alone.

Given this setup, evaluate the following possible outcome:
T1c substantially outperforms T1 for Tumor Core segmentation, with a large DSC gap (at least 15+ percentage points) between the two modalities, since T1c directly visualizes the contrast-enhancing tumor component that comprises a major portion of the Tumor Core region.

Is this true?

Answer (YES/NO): NO